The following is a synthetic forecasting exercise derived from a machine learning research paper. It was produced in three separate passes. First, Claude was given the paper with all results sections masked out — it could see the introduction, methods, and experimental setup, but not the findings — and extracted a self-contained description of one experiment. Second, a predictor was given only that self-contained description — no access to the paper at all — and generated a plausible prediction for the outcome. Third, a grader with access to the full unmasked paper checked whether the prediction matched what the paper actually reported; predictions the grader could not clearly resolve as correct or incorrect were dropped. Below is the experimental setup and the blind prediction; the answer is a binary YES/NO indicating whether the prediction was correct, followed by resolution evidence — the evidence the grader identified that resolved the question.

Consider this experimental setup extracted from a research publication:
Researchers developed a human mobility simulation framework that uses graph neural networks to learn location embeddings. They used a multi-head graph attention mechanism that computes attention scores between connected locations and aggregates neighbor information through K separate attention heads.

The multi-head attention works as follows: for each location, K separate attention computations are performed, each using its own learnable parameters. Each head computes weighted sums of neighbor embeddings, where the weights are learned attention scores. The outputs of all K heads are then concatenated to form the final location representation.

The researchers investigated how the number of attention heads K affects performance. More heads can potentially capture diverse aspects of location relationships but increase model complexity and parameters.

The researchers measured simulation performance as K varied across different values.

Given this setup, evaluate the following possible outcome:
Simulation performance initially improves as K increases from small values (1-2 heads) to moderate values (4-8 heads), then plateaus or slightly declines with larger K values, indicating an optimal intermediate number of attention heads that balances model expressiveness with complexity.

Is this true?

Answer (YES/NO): NO